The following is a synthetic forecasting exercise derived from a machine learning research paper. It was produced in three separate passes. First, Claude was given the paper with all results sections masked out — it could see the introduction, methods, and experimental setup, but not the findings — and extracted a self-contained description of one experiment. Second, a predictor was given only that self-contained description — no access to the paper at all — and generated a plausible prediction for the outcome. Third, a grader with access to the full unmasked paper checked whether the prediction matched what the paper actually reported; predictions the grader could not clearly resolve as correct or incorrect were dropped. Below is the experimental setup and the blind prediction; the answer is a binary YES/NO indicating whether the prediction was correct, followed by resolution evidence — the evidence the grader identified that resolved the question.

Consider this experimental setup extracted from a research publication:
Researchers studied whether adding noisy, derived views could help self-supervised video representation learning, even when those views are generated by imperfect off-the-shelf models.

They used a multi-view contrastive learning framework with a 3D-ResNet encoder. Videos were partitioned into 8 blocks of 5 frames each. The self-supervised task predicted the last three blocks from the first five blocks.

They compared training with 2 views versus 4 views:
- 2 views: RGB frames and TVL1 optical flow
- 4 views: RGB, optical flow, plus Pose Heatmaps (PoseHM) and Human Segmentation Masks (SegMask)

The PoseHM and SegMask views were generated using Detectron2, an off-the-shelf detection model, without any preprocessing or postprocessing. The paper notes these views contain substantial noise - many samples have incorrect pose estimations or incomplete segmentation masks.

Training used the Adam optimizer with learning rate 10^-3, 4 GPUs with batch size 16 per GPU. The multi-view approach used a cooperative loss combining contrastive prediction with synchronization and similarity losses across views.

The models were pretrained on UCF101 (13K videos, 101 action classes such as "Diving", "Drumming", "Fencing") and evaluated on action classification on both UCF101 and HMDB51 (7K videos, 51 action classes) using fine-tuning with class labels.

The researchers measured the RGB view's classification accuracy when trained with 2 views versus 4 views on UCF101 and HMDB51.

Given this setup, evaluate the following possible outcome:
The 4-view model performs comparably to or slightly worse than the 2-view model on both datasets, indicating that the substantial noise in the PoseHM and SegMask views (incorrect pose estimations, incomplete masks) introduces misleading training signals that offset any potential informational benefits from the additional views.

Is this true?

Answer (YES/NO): NO